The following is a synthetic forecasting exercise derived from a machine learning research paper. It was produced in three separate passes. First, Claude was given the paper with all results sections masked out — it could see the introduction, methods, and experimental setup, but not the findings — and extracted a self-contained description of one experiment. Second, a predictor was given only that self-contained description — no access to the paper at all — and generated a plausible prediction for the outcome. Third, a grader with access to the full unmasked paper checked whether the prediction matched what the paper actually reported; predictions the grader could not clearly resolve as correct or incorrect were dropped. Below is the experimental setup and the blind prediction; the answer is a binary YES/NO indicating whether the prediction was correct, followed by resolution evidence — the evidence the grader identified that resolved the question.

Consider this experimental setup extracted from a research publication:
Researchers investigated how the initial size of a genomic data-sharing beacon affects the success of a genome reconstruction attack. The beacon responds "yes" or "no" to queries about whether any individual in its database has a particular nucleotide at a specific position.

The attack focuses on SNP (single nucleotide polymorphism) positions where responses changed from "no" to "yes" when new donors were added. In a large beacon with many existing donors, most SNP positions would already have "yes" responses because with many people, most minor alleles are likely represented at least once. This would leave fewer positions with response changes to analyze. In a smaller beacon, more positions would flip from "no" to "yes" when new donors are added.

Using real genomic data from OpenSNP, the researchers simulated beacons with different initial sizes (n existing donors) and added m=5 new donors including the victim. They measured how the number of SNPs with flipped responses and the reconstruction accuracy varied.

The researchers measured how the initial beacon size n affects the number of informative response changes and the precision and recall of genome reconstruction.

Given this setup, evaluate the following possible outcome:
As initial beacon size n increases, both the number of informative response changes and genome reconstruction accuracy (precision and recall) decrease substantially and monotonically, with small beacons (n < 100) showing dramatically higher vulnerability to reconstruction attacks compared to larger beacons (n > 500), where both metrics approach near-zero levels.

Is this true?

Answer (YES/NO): NO